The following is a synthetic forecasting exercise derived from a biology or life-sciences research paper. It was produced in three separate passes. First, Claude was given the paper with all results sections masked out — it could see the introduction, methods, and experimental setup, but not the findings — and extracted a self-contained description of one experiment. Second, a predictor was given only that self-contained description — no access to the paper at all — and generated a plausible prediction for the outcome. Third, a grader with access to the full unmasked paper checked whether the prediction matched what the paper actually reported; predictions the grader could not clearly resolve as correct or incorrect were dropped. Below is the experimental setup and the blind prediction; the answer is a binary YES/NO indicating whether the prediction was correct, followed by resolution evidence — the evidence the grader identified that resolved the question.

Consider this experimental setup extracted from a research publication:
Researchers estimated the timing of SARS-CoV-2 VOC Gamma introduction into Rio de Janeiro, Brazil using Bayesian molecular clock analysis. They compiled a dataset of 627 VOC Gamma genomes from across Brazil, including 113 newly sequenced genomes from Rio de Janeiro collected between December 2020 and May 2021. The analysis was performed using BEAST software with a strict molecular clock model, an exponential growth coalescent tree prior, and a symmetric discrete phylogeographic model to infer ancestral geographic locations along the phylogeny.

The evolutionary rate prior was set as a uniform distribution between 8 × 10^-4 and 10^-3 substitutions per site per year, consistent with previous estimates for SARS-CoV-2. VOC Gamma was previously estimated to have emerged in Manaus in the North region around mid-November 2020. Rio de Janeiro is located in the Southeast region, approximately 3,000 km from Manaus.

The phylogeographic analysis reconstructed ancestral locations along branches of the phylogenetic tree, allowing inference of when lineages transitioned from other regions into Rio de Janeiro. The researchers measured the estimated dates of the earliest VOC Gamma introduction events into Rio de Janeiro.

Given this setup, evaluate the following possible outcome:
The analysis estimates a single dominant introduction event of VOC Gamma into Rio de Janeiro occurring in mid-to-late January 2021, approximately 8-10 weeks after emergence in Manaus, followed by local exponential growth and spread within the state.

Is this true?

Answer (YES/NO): NO